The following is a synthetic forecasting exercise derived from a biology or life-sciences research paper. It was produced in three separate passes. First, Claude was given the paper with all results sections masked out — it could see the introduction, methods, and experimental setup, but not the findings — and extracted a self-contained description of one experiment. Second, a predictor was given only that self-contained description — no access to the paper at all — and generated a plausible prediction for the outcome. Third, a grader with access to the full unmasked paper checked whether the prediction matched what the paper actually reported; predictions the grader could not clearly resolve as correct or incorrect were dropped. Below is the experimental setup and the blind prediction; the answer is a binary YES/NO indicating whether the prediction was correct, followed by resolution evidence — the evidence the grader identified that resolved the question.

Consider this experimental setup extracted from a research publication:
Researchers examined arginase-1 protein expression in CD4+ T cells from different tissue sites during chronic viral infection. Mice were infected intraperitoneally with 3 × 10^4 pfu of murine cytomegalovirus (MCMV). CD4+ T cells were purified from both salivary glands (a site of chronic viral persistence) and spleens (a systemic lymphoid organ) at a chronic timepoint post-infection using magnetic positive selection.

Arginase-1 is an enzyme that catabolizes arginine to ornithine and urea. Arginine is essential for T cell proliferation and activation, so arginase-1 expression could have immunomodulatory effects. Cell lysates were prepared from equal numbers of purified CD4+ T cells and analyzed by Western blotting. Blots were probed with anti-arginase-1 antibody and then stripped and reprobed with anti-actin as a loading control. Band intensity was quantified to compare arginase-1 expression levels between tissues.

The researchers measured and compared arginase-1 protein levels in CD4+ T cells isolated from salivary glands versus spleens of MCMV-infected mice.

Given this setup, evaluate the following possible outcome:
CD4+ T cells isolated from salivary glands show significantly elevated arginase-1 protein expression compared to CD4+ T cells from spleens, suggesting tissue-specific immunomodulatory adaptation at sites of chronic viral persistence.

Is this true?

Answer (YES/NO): YES